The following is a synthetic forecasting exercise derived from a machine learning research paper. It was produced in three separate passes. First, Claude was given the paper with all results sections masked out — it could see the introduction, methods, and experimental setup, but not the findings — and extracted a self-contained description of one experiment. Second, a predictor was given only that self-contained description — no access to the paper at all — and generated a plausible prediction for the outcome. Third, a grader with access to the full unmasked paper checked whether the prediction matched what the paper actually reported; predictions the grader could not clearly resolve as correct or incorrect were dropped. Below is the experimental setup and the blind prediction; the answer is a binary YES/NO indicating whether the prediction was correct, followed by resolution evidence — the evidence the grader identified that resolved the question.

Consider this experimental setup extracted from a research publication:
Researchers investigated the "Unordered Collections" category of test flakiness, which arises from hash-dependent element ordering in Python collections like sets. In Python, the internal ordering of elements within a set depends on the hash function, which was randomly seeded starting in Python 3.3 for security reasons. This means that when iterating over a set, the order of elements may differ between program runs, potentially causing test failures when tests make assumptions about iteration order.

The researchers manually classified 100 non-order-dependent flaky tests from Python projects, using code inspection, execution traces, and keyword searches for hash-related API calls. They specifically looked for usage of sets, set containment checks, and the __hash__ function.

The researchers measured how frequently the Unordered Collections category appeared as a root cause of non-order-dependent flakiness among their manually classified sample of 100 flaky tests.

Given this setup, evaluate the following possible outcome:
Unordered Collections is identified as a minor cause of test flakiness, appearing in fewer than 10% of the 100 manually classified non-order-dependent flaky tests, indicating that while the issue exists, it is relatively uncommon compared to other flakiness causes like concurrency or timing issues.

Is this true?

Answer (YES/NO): YES